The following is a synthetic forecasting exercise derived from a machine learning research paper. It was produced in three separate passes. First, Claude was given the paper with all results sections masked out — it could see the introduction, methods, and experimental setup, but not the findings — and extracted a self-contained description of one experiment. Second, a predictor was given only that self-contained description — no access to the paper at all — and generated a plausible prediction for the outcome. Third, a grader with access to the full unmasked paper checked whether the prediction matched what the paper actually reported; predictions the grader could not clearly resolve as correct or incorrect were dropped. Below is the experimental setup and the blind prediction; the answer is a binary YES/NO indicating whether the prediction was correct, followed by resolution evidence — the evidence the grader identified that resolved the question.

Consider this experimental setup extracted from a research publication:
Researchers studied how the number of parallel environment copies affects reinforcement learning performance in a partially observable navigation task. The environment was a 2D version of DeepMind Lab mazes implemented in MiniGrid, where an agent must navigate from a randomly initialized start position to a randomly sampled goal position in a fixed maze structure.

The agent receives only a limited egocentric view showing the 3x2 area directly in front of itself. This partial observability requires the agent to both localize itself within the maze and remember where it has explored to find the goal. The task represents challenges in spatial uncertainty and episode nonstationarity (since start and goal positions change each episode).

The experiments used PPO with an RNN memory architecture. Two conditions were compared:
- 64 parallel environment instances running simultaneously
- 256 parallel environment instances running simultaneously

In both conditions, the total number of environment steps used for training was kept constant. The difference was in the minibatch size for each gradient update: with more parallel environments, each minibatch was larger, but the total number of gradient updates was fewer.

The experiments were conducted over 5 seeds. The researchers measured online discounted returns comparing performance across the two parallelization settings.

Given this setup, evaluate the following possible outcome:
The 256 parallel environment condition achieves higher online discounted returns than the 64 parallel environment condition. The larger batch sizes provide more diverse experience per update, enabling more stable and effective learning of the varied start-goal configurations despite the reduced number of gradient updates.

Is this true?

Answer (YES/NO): YES